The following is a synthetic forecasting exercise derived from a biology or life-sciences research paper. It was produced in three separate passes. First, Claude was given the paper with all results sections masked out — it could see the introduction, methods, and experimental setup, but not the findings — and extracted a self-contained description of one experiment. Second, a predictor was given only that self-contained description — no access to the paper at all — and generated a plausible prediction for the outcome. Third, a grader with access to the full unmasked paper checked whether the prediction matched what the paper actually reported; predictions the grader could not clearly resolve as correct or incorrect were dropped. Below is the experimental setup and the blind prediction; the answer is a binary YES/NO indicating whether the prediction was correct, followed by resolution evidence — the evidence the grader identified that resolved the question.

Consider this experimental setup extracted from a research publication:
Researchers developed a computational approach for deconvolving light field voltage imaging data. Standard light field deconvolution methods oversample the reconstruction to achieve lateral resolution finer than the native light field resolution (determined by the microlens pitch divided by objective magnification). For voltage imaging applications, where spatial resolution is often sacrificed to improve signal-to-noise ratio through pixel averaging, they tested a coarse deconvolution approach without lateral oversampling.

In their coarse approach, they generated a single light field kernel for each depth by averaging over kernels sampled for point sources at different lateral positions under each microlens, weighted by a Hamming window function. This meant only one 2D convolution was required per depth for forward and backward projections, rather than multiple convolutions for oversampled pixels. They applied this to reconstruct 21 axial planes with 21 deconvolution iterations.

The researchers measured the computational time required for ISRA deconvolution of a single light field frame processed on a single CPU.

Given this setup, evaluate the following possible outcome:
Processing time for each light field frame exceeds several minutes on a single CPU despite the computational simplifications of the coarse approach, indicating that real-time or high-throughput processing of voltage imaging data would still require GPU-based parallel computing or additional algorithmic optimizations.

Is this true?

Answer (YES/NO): YES